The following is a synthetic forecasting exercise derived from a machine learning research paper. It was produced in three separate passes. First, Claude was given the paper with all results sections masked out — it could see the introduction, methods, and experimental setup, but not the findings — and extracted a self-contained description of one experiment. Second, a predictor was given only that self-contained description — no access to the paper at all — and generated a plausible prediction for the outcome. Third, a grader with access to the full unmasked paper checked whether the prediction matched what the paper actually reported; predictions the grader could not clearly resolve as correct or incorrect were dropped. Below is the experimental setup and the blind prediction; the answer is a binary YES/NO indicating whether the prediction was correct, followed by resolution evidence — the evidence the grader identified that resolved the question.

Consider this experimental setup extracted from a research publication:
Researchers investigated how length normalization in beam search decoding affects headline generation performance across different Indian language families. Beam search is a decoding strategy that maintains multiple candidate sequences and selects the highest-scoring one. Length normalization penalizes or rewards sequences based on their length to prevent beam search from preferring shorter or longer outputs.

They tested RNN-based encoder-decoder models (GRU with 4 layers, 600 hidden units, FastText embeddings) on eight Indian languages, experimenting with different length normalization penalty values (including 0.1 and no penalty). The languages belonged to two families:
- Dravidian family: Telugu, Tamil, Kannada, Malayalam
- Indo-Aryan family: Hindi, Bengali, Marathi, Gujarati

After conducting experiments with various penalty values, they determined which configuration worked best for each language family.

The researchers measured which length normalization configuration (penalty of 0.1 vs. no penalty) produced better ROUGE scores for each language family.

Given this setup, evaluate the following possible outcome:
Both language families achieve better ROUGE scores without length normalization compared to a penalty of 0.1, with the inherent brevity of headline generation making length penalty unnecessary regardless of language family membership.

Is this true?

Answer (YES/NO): NO